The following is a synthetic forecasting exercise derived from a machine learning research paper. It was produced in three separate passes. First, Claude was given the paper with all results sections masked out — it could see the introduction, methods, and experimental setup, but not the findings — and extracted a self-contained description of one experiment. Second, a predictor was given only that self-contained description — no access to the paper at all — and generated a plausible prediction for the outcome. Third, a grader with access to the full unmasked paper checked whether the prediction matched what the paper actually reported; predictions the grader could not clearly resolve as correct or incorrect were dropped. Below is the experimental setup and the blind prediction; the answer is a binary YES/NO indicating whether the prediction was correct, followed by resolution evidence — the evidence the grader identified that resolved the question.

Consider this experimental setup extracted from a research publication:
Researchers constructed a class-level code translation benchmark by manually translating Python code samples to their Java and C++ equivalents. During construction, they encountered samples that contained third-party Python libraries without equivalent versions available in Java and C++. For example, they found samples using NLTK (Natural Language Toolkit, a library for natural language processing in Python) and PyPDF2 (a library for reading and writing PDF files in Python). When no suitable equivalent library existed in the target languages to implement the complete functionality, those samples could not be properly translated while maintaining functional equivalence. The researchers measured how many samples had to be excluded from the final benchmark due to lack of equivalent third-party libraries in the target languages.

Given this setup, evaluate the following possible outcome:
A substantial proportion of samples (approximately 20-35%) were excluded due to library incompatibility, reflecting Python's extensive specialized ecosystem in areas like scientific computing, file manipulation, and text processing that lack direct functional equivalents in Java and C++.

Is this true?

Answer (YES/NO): NO